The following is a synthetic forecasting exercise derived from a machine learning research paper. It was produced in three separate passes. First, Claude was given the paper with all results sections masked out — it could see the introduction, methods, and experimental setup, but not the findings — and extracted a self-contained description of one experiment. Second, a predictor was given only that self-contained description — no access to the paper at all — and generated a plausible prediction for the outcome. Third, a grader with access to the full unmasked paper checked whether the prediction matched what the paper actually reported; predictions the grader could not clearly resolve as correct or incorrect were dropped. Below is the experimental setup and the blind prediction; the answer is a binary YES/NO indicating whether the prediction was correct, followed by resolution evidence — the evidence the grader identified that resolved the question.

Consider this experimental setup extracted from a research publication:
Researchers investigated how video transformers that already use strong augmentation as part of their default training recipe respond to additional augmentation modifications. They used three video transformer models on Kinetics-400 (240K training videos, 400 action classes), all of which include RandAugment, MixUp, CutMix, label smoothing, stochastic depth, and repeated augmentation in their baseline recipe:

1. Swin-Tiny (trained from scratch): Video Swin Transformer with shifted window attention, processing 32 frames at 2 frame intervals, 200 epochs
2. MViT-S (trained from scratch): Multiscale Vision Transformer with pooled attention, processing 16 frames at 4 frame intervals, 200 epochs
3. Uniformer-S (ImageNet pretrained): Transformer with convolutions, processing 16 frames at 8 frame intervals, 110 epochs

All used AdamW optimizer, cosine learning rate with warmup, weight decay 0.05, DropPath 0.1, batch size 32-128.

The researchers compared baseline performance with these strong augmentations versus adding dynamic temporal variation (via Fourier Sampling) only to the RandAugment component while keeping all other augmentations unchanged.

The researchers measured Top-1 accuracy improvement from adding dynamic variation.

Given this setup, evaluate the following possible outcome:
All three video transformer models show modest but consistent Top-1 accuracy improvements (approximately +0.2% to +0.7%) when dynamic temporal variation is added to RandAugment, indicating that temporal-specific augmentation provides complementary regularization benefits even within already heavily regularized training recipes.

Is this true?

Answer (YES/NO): NO